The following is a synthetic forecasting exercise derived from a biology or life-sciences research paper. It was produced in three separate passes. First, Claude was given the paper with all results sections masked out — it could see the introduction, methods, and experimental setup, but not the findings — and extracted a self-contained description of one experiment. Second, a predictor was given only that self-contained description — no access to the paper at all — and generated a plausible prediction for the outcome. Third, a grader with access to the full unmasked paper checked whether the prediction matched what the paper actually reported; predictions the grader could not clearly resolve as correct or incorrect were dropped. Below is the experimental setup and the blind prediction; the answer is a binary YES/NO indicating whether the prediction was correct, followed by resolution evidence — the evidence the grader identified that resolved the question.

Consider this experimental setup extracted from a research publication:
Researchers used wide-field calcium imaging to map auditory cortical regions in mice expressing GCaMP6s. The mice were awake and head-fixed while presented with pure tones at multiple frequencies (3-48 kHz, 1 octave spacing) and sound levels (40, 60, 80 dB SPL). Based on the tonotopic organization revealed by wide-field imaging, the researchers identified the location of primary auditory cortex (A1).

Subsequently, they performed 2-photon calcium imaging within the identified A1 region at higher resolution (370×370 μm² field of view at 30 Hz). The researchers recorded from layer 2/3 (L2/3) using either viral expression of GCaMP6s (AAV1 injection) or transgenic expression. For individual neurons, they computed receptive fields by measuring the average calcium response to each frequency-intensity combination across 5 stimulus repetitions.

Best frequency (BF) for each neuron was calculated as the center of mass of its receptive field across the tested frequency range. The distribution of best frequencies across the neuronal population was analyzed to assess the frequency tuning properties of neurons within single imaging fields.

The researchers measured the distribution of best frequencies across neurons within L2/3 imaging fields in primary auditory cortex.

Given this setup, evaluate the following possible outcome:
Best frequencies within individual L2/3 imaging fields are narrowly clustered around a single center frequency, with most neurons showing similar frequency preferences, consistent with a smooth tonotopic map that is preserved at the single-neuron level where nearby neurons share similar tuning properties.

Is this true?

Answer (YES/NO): NO